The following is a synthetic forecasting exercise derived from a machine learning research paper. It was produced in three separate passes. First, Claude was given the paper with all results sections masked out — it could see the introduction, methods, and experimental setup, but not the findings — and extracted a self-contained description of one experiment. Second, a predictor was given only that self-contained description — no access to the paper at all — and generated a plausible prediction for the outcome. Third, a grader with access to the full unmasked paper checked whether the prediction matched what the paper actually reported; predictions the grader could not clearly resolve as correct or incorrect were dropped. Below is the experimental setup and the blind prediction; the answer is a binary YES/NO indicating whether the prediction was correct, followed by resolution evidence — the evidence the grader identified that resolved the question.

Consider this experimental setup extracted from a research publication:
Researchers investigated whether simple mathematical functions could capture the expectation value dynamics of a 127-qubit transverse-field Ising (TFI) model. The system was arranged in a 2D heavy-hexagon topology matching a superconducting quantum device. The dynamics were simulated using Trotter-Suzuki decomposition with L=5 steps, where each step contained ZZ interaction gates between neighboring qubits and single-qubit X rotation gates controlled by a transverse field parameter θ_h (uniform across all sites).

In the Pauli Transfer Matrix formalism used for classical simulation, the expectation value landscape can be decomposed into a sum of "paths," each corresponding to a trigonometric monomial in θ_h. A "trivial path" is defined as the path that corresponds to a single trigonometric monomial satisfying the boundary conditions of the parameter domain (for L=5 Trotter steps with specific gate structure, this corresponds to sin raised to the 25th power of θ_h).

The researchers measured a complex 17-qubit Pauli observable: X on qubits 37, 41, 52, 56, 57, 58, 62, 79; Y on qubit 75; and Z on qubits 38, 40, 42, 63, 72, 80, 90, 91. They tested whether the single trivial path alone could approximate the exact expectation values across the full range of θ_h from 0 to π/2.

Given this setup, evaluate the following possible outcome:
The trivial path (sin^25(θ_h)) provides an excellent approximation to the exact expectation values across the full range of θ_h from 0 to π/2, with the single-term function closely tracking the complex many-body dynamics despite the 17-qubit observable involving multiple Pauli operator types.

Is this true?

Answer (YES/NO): YES